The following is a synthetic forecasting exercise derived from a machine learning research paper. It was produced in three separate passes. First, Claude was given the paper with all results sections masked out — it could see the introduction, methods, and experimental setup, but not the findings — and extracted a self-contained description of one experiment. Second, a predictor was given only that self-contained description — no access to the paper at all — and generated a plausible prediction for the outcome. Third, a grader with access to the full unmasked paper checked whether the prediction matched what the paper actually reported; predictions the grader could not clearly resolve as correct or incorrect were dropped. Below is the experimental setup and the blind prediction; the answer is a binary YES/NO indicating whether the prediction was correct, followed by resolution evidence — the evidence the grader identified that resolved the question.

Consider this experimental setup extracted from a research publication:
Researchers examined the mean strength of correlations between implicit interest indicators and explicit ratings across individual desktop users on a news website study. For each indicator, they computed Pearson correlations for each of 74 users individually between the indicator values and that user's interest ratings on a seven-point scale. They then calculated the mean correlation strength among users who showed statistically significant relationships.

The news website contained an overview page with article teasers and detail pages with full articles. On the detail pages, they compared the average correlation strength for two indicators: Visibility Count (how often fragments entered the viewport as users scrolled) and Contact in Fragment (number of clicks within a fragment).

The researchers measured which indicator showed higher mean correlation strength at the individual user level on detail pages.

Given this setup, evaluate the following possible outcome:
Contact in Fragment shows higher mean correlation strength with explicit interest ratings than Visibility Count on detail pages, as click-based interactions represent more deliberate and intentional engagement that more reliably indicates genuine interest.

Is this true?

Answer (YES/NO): NO